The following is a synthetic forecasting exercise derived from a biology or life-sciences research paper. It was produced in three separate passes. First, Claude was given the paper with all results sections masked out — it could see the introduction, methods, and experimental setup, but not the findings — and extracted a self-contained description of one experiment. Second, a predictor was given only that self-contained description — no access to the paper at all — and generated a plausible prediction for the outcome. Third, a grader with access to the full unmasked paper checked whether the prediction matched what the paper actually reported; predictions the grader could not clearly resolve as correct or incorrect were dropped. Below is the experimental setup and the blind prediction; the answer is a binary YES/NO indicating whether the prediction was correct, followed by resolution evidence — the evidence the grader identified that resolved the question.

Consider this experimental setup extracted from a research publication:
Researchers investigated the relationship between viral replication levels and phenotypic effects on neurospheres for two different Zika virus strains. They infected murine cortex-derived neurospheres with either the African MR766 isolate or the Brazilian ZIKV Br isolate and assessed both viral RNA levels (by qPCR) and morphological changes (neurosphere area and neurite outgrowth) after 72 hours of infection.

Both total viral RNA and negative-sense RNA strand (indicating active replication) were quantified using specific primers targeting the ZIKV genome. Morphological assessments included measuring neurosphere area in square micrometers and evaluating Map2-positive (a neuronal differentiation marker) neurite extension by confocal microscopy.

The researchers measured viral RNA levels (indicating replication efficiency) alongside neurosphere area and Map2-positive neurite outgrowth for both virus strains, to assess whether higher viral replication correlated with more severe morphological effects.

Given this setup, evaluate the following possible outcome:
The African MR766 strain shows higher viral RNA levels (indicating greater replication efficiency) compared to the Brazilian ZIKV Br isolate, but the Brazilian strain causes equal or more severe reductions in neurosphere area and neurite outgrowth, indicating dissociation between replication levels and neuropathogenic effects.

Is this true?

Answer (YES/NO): YES